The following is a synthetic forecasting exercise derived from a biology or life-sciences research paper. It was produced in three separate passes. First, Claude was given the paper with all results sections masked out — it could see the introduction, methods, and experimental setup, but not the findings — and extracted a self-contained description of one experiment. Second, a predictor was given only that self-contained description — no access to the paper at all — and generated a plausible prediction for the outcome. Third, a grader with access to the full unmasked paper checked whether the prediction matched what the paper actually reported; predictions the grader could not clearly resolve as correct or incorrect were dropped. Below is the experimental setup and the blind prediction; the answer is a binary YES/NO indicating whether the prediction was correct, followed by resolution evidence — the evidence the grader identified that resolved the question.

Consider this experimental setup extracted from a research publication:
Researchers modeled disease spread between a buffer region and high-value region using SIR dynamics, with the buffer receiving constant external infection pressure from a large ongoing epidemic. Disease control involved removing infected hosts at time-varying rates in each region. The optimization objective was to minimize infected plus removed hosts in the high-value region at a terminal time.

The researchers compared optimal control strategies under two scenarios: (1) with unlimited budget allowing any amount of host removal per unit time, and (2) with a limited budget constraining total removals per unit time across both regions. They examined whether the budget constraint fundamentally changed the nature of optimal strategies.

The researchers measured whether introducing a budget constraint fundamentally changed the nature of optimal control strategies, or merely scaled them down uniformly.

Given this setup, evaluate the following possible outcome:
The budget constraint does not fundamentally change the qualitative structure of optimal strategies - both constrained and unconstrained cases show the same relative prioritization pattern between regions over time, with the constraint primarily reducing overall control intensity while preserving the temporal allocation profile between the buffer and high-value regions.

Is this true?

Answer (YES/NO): NO